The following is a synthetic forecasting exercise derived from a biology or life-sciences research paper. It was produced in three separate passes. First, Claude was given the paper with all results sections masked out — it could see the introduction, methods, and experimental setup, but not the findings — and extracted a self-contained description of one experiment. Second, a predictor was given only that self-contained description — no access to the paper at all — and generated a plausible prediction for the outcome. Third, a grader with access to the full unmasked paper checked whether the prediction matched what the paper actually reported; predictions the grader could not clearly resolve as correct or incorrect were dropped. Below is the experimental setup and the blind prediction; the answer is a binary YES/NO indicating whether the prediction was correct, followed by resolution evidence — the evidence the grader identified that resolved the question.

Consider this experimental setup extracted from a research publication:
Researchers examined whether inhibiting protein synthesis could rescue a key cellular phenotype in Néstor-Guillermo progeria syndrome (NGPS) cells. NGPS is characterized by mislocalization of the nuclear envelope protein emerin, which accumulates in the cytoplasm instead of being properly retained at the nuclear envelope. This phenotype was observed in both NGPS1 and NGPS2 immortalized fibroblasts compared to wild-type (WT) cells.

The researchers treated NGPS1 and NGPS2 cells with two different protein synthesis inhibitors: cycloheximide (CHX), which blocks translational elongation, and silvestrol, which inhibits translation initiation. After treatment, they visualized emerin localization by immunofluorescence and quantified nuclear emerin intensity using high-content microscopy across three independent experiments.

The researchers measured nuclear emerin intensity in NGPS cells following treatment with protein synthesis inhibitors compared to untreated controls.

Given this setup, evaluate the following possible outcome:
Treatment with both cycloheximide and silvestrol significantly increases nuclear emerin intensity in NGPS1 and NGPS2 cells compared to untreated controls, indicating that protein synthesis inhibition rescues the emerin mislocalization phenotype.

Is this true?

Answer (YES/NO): YES